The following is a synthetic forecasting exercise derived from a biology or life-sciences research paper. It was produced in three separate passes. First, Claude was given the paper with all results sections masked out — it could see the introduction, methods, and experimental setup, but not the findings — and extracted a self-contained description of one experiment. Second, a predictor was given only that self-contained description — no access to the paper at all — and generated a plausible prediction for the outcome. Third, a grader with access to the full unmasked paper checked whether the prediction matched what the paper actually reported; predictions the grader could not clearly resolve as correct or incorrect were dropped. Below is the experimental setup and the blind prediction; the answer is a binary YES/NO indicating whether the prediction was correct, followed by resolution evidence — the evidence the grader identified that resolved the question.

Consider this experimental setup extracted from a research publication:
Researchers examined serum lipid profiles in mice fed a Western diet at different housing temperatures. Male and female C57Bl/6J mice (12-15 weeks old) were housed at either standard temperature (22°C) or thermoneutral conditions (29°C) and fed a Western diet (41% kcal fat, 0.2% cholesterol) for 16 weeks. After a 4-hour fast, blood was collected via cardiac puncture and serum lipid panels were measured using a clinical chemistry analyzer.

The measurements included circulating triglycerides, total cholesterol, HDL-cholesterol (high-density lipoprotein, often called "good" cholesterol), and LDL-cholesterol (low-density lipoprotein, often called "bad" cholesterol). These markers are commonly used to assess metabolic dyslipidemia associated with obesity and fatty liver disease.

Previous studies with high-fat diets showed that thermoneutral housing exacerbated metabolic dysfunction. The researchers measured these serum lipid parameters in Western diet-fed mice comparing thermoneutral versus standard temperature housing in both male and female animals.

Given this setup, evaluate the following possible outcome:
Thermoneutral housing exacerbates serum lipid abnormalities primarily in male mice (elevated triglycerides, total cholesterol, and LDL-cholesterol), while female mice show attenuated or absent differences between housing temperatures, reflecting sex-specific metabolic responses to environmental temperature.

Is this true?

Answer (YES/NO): NO